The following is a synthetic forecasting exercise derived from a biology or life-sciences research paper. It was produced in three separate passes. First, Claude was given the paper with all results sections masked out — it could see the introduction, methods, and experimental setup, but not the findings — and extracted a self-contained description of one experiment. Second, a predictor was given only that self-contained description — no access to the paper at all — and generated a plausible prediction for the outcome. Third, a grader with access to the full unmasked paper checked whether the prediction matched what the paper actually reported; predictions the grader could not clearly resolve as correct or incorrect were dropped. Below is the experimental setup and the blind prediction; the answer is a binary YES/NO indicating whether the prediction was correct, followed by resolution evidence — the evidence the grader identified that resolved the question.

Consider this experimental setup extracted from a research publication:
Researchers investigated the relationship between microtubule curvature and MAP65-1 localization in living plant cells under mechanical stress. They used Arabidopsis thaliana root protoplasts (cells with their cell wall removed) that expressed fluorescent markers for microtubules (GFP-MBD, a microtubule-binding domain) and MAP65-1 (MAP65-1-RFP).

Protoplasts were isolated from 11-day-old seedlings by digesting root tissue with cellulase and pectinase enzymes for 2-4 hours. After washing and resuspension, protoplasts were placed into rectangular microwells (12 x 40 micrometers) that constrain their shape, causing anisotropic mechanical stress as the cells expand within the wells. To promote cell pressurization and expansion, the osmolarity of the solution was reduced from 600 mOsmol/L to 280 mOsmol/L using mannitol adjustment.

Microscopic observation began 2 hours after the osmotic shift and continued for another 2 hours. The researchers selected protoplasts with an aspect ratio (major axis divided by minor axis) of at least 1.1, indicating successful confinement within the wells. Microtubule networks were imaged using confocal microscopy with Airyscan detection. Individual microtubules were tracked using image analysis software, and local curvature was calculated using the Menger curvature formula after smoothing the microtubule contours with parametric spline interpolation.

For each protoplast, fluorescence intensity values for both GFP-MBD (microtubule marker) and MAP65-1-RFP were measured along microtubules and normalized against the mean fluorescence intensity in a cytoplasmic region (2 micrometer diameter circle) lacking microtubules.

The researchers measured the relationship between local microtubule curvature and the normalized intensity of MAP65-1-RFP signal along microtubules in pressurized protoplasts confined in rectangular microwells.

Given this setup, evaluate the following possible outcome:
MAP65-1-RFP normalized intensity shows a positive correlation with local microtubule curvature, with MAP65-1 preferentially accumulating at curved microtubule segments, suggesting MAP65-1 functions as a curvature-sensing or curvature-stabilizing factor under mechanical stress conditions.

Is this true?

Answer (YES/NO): YES